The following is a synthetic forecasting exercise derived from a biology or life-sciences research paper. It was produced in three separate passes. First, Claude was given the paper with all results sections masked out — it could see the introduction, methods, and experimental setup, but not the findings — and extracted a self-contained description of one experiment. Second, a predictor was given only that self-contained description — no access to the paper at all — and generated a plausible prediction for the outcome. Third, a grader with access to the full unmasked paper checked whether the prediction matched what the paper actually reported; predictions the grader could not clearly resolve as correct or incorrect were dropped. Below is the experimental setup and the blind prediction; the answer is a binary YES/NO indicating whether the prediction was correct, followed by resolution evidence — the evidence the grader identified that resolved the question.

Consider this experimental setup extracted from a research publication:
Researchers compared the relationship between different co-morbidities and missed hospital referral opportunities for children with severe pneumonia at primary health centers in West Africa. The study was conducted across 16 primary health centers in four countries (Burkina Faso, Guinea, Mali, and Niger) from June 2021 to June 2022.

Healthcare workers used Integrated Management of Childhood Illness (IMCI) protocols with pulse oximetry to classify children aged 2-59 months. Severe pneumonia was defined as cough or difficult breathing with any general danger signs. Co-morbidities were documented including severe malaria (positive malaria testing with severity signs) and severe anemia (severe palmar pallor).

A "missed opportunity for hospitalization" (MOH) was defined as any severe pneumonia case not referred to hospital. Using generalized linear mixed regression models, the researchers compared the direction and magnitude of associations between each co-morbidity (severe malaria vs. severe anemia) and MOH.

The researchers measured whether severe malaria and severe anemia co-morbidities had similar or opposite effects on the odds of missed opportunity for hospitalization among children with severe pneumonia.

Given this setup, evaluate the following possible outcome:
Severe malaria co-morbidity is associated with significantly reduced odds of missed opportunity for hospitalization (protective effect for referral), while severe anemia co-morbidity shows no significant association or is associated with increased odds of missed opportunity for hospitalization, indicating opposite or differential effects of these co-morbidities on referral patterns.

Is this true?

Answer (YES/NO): NO